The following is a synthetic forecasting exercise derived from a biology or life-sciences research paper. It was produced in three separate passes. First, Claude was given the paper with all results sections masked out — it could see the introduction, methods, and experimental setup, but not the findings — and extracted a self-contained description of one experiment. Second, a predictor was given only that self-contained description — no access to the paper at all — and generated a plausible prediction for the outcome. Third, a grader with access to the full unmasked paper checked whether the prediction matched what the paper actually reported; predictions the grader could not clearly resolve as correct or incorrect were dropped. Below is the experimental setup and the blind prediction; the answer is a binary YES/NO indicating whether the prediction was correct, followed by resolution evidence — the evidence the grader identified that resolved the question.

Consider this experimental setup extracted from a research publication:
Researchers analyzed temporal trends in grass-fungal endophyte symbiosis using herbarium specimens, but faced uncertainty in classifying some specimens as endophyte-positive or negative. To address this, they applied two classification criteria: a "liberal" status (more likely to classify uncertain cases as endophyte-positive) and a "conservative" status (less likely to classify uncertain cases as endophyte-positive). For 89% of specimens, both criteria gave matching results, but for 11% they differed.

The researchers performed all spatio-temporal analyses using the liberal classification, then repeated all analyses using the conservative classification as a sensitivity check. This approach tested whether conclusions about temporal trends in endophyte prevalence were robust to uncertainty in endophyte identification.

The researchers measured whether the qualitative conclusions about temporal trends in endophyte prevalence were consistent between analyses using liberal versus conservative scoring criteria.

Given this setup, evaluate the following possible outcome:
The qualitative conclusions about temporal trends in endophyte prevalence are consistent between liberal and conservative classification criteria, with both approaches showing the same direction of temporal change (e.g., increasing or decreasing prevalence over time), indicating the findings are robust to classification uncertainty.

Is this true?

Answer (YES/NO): YES